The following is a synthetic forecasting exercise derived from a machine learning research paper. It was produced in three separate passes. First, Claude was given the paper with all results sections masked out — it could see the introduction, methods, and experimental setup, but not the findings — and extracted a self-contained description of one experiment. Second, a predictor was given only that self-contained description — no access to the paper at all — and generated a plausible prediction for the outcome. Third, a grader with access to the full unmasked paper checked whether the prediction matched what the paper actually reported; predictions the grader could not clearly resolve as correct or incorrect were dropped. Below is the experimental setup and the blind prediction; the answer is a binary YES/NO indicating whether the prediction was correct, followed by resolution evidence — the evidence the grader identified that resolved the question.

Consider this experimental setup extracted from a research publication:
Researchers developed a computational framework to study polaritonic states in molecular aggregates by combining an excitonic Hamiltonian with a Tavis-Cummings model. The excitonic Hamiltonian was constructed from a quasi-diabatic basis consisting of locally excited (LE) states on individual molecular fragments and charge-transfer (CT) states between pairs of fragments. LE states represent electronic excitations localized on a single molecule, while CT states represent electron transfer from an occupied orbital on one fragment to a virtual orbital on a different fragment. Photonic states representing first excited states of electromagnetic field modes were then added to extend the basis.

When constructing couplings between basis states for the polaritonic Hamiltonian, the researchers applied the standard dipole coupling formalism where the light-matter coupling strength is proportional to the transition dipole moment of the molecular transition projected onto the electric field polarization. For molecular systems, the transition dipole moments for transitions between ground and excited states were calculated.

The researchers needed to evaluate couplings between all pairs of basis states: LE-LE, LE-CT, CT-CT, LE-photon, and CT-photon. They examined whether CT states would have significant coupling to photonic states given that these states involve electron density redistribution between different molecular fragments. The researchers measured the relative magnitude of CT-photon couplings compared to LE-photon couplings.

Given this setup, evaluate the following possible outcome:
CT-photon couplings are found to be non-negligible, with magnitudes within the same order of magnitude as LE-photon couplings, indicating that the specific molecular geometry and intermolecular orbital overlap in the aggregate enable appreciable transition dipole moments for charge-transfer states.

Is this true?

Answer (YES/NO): NO